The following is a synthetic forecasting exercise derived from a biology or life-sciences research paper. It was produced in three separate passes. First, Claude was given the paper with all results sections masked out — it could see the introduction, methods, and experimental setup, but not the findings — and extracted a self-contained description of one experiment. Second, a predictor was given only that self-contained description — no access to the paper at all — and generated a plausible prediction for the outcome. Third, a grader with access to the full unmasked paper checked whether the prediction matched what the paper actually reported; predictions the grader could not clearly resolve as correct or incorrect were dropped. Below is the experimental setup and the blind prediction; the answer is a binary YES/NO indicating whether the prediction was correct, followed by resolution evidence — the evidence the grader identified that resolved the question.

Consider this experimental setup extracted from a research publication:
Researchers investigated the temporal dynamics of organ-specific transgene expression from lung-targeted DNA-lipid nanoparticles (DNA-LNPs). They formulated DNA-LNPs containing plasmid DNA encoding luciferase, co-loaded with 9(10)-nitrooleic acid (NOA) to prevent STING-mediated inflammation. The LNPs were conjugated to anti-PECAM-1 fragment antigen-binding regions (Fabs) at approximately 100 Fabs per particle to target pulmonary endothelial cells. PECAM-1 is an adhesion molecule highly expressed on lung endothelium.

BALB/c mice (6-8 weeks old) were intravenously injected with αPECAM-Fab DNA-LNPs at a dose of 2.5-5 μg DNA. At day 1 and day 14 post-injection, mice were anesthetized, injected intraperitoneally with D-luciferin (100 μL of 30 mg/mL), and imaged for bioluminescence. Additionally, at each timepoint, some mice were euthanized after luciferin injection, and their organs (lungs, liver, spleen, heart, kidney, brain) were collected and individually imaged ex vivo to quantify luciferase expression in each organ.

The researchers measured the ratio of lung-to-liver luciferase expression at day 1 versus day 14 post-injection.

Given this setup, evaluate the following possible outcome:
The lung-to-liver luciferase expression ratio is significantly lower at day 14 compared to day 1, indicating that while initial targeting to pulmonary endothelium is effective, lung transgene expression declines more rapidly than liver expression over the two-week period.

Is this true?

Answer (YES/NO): NO